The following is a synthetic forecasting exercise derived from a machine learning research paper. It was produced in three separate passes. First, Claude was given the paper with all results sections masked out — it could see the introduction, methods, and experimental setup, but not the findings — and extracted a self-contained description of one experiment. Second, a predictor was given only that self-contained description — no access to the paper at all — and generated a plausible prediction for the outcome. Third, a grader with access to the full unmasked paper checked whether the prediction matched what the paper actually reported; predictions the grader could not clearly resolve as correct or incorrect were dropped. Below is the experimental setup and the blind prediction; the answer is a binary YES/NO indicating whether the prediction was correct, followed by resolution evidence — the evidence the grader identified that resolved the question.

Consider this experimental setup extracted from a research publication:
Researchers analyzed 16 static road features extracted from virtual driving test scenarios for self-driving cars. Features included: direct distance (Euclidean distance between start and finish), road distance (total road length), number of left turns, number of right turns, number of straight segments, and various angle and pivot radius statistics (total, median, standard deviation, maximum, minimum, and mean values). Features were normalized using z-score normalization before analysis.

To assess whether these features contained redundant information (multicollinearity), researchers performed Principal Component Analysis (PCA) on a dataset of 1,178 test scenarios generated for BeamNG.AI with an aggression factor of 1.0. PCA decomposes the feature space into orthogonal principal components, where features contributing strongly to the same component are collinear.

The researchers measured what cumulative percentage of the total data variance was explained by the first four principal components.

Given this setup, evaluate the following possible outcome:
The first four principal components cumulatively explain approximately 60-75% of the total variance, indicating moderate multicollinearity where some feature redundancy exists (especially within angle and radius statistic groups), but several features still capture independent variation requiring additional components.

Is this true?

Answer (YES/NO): NO